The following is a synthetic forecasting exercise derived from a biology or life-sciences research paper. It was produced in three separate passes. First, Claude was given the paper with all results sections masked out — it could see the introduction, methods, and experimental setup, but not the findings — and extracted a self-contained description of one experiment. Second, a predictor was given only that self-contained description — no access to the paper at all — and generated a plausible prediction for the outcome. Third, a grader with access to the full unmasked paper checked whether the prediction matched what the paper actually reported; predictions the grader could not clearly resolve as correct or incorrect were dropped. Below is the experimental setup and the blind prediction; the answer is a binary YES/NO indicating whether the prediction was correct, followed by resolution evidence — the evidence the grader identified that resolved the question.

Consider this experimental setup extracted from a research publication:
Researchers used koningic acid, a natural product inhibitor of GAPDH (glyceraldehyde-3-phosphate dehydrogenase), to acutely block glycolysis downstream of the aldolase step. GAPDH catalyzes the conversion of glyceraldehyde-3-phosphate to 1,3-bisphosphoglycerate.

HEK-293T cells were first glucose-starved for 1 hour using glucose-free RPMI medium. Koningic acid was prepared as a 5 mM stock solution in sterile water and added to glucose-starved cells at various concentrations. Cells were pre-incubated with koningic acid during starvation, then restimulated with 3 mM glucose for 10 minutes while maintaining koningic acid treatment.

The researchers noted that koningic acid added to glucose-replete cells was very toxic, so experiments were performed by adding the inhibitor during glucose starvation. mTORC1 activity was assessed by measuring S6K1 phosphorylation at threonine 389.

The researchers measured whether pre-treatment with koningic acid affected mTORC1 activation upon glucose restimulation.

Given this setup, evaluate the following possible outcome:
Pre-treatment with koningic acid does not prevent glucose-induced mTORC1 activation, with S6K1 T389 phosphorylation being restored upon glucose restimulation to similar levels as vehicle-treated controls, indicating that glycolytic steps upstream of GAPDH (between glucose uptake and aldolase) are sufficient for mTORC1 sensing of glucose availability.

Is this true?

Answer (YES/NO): YES